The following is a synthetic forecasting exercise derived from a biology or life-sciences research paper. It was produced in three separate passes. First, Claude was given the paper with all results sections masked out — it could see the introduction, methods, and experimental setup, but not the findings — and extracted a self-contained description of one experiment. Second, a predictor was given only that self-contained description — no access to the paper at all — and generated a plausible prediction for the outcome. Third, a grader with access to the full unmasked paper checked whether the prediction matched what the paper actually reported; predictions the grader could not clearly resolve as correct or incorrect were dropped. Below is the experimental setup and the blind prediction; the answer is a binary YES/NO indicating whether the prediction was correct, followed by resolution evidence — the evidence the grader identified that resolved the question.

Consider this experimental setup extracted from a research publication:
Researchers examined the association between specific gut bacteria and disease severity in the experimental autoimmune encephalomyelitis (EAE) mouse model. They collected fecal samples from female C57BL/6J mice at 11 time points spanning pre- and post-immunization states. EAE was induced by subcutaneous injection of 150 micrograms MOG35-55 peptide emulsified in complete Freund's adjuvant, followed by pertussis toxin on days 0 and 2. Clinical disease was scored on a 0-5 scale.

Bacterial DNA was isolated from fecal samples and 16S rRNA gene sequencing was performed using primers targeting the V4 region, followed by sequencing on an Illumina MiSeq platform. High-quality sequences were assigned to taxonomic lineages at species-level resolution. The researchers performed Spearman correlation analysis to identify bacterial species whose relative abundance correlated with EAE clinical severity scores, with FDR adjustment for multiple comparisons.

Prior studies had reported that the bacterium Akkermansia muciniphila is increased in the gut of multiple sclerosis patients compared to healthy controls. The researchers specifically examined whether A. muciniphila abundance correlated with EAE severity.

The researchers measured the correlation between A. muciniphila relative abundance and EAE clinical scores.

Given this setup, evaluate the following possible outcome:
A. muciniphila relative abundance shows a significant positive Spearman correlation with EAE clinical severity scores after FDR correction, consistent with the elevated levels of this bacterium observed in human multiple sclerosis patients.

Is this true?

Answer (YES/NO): NO